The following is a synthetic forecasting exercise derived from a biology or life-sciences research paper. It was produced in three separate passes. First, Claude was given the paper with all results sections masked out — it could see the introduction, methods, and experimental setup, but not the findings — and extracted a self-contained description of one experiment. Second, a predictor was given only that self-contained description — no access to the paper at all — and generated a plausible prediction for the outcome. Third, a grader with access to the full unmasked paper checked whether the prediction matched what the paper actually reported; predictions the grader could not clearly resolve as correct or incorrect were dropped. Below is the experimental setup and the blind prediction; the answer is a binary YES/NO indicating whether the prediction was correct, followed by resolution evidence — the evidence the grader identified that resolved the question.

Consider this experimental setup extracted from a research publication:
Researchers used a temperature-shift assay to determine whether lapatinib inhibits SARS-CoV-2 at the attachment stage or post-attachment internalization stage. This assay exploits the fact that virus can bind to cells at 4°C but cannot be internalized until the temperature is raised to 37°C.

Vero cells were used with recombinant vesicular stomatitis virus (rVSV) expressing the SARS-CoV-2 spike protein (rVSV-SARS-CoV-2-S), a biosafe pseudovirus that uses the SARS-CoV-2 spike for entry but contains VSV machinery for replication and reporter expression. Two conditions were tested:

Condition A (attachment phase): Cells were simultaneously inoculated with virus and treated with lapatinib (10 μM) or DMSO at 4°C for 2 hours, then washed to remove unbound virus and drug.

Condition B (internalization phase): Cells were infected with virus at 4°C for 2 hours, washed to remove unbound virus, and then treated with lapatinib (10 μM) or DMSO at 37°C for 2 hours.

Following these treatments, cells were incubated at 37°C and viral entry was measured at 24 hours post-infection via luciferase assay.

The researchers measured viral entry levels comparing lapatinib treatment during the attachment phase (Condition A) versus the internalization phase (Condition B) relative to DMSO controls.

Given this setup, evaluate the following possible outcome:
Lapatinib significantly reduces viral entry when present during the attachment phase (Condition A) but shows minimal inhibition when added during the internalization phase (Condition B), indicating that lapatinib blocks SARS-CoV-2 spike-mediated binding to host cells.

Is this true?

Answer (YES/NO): NO